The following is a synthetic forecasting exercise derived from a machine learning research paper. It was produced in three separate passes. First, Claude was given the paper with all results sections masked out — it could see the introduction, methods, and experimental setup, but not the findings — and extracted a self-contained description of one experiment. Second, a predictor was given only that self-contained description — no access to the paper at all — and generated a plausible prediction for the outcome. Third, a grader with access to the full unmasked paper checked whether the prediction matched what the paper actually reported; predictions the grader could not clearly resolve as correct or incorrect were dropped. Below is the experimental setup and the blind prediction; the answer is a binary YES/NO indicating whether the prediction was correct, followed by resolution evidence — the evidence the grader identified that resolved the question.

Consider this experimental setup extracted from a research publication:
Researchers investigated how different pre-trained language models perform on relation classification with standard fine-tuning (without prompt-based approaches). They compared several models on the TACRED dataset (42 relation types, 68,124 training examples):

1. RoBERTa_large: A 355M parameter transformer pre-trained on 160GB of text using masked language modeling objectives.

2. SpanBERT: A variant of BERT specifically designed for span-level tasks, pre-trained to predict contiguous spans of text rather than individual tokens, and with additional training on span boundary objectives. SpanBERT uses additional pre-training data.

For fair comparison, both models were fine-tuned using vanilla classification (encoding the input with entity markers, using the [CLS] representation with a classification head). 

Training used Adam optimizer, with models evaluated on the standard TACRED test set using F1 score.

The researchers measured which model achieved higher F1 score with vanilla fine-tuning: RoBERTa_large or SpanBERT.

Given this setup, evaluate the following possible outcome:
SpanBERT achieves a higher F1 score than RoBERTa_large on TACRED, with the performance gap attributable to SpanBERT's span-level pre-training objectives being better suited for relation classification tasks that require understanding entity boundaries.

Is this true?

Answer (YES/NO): YES